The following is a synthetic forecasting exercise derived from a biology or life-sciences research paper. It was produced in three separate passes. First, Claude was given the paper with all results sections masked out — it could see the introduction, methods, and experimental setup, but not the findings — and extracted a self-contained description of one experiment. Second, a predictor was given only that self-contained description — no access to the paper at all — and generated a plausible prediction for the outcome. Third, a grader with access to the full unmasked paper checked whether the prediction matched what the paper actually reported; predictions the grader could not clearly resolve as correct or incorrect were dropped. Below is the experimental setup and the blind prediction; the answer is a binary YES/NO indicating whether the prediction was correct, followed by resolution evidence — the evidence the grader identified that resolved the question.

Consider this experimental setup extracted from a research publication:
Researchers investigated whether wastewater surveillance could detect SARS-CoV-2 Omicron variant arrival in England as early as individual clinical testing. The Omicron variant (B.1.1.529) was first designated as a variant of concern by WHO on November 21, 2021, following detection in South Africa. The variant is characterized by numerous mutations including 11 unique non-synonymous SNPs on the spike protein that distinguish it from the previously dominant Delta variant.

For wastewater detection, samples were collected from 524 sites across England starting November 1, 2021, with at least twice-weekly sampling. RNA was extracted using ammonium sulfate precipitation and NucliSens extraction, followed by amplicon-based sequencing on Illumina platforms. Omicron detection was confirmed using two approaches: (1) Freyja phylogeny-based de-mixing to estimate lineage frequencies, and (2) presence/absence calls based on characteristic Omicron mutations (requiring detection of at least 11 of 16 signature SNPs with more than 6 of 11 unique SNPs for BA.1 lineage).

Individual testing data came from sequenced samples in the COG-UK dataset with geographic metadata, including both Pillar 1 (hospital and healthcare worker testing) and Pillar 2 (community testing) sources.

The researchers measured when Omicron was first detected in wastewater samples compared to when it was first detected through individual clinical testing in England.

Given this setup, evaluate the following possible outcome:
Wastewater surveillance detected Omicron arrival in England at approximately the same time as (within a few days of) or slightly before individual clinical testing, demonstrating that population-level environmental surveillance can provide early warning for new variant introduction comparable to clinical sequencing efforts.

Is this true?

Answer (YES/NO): NO